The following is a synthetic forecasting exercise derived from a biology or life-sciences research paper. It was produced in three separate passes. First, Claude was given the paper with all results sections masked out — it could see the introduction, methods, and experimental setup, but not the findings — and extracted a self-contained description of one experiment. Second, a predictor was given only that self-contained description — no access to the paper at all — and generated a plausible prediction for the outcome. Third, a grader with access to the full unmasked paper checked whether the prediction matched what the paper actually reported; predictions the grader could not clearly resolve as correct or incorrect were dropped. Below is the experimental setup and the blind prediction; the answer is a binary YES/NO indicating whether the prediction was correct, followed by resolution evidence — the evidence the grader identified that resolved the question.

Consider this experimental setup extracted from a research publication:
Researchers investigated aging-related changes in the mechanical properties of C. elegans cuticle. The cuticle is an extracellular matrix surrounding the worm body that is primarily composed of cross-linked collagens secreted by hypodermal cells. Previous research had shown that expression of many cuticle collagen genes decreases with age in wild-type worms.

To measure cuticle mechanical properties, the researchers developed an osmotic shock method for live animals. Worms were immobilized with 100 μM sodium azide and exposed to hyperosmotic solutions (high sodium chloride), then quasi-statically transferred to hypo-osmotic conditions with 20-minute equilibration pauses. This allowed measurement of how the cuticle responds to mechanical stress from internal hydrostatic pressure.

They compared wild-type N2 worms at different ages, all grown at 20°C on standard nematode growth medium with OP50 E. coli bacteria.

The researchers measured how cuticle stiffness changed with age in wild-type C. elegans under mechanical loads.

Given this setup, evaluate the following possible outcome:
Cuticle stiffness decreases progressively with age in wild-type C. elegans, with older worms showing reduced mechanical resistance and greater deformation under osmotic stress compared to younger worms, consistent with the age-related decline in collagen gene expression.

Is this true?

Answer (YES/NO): NO